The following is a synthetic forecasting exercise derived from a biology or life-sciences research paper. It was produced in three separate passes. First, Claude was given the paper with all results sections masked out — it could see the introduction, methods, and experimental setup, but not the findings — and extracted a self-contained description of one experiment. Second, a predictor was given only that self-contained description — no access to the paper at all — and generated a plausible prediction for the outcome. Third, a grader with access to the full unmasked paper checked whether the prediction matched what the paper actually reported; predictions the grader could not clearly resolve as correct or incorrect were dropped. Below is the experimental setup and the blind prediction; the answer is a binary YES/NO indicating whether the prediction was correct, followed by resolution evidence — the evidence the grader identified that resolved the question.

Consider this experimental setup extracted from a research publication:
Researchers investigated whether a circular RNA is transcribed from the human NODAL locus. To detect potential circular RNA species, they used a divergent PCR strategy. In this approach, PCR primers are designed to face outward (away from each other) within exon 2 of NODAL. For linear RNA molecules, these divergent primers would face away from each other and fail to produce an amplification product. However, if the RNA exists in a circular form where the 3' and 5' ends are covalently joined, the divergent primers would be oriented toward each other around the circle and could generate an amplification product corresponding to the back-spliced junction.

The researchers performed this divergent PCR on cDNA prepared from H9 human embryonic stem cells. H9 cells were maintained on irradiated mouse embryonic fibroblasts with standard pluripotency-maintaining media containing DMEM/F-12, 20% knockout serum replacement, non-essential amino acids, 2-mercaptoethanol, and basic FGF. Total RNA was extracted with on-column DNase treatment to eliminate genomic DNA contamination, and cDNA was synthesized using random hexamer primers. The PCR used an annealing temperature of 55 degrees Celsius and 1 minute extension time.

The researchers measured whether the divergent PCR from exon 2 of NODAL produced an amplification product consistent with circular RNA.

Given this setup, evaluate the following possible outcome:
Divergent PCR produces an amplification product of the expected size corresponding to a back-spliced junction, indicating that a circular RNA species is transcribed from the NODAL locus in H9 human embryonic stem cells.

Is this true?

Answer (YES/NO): YES